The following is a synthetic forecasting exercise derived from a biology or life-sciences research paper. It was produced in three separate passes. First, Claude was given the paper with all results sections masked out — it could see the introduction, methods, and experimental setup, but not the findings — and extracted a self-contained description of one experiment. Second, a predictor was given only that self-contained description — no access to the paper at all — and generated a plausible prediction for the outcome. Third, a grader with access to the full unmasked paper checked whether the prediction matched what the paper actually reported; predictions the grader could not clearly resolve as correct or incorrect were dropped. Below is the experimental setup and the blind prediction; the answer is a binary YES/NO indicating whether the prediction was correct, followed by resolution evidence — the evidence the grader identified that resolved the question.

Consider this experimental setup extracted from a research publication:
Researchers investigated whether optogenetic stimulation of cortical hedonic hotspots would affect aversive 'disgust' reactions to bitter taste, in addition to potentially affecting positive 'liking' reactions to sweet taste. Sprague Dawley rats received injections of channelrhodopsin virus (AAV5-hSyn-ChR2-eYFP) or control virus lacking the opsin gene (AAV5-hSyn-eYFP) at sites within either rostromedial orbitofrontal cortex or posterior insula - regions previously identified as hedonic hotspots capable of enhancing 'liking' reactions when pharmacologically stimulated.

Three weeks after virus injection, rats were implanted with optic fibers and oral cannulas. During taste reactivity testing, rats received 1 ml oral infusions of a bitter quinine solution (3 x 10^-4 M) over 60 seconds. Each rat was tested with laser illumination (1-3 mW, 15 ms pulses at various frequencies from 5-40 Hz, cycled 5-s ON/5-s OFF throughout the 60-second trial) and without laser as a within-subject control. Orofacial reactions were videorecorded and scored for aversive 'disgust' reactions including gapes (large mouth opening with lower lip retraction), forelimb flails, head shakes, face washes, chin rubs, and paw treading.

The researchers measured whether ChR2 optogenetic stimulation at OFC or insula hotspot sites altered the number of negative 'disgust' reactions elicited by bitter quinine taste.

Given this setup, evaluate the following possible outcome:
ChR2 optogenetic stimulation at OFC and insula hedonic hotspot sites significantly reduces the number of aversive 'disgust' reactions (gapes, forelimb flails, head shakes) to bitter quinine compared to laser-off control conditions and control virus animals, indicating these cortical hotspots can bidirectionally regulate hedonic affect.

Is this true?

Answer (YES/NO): NO